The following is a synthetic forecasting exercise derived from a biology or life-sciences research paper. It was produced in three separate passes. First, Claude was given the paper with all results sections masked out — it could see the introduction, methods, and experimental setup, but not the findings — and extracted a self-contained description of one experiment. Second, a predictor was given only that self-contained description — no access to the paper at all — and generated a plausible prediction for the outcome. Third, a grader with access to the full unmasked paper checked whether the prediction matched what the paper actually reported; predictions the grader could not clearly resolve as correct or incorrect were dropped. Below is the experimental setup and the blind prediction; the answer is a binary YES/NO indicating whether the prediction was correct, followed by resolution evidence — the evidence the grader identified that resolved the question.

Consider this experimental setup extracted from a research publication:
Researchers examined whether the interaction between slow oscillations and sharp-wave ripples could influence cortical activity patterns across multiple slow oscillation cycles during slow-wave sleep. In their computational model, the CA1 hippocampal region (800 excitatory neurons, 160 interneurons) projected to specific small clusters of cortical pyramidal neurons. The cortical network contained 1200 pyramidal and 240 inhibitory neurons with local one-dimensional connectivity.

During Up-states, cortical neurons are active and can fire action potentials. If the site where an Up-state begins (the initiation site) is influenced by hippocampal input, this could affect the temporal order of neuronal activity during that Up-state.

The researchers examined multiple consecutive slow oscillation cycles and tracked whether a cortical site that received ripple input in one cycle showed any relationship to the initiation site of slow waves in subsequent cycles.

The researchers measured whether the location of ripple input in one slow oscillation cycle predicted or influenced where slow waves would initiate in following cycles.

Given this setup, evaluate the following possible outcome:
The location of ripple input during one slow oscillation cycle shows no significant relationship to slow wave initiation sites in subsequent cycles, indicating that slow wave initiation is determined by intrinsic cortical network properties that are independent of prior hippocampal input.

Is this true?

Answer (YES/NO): NO